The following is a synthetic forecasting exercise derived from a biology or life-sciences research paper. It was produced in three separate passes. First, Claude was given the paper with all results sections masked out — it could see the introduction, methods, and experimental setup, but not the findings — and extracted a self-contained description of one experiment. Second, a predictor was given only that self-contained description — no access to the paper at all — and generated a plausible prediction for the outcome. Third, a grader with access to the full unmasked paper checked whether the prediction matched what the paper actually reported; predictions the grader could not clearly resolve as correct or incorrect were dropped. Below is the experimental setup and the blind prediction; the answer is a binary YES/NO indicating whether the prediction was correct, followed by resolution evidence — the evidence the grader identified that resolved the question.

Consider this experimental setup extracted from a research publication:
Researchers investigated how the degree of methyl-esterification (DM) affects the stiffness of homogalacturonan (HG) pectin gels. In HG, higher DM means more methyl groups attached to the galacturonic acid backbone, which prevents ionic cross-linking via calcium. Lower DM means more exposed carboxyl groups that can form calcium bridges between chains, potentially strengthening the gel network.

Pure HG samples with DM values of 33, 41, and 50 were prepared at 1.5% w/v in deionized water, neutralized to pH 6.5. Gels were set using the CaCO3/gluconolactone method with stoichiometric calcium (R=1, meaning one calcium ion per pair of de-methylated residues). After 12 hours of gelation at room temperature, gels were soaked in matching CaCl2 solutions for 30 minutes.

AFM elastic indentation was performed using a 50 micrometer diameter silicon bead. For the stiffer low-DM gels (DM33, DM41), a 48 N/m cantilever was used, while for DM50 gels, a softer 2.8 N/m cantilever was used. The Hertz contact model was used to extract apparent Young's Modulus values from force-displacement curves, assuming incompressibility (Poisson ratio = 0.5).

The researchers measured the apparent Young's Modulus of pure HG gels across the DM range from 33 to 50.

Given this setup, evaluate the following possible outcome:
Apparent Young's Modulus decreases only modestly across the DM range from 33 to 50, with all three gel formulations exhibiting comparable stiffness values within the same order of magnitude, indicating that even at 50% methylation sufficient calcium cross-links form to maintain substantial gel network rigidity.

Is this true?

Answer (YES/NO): NO